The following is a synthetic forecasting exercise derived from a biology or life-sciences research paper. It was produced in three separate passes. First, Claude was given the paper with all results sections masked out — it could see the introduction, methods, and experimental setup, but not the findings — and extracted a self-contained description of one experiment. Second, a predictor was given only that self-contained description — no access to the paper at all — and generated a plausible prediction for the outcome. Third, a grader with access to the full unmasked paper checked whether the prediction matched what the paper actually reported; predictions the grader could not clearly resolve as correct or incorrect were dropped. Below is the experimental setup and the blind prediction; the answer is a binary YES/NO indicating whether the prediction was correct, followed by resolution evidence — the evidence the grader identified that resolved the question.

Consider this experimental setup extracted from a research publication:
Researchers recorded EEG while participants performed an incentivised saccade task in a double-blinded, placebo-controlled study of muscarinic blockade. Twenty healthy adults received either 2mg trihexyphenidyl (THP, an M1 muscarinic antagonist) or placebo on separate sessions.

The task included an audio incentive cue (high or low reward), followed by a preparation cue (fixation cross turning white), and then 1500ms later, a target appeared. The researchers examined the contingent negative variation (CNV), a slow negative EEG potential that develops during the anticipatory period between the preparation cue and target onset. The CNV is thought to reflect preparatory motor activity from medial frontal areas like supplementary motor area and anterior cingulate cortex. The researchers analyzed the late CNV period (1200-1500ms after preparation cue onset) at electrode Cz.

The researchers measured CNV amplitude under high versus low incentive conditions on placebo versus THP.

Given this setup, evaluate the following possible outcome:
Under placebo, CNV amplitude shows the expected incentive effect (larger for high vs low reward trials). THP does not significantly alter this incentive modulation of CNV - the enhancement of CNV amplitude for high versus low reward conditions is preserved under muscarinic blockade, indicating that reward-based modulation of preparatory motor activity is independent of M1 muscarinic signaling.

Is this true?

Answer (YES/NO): NO